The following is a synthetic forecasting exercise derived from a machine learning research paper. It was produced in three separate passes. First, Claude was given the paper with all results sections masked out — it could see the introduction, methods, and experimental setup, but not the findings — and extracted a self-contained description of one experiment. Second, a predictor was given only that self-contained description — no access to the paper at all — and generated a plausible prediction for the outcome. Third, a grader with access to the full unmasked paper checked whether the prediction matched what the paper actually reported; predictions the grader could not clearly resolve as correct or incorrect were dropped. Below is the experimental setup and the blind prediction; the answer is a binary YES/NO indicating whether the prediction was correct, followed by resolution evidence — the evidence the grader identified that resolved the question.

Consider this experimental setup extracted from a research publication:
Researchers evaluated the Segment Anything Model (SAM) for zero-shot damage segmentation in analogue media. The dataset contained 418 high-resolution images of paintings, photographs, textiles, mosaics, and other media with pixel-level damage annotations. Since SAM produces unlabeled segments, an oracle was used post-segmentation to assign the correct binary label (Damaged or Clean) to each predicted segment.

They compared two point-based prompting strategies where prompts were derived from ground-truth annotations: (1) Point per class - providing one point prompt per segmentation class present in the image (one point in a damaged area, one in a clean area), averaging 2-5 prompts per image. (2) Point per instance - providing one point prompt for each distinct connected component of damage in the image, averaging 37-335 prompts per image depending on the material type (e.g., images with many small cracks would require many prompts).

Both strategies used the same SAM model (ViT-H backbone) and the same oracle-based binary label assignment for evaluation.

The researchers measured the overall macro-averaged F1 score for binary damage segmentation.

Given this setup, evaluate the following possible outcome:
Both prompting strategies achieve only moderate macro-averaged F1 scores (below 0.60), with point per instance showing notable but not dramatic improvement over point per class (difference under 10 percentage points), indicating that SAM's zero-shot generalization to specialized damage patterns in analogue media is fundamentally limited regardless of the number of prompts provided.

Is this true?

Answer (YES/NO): NO